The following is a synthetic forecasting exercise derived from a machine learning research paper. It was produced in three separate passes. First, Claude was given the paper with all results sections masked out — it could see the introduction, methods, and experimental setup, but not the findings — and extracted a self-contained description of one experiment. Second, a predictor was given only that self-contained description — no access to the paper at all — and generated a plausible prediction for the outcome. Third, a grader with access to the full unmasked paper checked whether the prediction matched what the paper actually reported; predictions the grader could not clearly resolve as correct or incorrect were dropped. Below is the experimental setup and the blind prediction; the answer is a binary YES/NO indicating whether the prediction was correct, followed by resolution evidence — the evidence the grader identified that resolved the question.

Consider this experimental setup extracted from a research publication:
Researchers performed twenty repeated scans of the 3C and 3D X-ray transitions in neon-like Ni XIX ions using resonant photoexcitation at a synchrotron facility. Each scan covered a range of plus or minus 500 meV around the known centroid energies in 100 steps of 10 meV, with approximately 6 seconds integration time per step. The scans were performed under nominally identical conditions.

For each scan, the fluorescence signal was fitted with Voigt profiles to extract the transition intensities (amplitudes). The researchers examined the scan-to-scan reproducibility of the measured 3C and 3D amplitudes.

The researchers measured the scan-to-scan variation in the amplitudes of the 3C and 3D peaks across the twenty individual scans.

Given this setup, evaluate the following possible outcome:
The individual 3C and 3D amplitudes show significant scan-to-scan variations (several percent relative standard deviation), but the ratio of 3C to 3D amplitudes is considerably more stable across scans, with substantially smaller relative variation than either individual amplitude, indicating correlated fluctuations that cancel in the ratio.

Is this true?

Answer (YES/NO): NO